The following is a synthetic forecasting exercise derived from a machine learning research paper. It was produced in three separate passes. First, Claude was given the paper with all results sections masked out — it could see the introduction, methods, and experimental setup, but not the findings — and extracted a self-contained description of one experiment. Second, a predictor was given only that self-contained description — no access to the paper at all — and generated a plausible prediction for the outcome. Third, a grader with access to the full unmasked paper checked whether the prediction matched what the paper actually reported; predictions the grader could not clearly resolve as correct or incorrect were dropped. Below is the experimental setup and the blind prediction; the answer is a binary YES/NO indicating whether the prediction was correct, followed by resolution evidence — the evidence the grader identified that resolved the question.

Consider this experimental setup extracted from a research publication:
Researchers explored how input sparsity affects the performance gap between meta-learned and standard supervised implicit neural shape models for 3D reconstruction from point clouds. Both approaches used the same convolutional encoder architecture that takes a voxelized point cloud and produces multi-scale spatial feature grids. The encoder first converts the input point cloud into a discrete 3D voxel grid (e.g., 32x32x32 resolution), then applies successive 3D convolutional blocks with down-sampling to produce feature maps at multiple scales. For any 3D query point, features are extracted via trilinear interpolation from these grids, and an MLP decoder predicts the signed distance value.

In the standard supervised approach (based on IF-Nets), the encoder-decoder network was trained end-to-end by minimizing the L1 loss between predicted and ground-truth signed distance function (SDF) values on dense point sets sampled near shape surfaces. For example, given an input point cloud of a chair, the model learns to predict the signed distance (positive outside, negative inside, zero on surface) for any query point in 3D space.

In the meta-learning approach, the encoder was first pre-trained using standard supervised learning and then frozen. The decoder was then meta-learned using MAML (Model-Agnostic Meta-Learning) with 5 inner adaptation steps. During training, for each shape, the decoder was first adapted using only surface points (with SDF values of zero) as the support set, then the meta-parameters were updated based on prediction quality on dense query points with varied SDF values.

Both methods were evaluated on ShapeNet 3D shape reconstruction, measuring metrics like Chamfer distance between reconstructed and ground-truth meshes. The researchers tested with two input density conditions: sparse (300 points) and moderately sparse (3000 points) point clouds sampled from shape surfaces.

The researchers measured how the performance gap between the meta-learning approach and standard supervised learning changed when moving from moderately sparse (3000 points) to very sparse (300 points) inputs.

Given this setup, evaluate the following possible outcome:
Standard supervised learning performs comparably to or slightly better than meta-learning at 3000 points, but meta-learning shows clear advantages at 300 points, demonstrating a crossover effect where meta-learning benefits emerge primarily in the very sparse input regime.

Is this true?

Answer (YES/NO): NO